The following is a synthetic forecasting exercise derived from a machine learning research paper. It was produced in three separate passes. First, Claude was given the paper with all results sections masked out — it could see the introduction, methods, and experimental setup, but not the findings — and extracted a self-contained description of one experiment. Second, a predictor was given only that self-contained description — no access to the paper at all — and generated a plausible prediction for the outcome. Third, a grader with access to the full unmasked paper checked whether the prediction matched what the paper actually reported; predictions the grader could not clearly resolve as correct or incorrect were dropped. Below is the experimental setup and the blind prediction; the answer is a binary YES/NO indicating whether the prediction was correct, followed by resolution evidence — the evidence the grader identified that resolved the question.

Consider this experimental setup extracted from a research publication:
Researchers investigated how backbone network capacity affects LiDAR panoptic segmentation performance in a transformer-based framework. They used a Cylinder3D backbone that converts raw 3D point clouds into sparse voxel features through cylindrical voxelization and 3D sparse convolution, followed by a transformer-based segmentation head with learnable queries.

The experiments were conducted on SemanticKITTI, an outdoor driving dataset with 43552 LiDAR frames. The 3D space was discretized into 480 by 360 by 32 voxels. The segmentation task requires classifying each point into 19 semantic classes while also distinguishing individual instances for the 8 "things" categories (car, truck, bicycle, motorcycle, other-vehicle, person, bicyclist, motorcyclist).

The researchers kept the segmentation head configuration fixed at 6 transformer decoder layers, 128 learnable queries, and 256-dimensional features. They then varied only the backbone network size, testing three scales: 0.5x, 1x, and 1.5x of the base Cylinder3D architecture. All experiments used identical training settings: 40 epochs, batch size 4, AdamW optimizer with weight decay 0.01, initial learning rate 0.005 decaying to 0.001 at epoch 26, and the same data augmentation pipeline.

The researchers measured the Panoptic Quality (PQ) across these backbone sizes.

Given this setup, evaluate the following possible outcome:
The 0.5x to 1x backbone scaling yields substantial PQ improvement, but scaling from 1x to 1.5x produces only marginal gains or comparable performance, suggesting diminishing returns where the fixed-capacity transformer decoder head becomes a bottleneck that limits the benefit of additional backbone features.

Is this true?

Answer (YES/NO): NO